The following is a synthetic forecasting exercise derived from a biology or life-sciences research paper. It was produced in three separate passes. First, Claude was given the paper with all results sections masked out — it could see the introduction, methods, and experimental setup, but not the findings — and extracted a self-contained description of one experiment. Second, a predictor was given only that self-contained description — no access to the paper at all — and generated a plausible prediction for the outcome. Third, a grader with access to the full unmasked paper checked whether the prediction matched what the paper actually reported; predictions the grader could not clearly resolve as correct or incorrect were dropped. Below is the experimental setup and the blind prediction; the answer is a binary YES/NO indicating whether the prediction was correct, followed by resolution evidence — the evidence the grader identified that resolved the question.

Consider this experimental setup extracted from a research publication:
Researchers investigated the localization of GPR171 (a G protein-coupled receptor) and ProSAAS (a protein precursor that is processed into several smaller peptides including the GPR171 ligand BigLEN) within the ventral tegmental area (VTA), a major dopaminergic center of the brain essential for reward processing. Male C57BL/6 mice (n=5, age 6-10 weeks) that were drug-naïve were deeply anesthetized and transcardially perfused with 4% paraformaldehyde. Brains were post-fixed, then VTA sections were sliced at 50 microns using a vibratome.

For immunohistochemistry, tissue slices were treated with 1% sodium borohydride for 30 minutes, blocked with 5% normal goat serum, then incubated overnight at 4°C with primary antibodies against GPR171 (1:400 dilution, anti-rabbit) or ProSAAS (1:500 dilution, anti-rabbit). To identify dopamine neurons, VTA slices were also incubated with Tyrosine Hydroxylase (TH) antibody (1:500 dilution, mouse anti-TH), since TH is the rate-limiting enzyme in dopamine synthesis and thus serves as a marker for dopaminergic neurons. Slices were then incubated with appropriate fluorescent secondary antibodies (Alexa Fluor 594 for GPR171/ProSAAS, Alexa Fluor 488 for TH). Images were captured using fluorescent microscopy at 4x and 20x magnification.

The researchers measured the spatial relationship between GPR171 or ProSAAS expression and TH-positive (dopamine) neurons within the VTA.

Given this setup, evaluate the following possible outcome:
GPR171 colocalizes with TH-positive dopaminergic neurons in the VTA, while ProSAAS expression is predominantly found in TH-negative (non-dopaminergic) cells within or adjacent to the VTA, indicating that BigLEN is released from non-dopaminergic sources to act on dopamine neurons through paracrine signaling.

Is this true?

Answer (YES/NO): YES